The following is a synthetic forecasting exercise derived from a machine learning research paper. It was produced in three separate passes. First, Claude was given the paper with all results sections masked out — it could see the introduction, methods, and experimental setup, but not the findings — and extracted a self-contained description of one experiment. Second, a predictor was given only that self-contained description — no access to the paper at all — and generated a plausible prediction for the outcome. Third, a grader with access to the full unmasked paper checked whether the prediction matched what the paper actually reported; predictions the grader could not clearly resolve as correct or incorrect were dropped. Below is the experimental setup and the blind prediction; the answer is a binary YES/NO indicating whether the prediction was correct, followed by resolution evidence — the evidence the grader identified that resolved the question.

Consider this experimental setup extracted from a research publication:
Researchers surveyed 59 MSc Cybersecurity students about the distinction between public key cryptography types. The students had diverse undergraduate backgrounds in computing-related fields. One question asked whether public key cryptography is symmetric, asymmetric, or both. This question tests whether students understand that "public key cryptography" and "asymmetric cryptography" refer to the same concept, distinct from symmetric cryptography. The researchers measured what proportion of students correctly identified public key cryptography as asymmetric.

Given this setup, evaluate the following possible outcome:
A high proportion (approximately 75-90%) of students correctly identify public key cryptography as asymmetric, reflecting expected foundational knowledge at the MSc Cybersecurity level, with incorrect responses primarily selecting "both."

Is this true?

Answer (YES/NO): NO